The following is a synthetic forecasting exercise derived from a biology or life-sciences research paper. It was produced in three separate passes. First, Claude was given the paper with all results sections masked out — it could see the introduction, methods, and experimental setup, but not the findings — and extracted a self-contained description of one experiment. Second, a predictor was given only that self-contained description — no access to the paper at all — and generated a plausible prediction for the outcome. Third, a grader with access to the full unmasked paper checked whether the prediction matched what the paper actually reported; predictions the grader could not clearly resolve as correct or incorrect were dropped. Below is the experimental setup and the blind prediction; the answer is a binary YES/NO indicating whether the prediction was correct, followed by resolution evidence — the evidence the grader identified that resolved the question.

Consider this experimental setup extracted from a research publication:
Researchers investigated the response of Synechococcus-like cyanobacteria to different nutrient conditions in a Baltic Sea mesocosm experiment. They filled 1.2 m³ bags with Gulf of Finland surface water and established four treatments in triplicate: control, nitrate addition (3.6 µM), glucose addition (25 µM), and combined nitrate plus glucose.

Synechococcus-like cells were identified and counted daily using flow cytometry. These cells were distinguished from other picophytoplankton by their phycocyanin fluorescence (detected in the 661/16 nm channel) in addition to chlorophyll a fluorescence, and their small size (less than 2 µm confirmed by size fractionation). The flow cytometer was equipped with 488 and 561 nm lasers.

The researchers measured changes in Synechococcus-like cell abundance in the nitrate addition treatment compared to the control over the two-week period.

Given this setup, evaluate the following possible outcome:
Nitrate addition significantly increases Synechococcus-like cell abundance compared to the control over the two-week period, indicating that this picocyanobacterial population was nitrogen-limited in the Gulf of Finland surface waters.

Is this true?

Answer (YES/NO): NO